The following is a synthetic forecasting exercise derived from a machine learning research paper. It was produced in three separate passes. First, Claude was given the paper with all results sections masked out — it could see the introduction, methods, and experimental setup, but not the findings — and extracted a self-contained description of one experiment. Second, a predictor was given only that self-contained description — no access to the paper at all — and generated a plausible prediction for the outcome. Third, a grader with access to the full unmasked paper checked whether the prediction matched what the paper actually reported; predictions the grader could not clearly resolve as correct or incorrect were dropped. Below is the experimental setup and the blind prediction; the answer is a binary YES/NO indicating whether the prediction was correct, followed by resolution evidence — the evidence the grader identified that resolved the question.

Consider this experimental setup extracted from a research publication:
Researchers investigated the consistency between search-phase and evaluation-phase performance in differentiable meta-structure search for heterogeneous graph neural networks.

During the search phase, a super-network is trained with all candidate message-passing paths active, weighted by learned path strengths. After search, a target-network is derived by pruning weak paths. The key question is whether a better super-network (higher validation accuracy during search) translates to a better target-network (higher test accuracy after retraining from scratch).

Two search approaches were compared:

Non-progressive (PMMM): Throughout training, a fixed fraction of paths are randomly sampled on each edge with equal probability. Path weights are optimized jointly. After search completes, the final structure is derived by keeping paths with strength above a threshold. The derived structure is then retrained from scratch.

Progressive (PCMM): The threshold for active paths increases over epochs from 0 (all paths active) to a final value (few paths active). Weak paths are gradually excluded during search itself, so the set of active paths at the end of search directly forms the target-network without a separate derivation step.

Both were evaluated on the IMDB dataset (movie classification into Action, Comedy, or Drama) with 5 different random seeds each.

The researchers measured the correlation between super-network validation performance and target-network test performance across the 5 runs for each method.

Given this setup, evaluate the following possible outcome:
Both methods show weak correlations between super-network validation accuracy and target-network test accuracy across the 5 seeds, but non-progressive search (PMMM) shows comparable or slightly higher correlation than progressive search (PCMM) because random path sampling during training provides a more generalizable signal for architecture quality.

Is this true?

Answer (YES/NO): NO